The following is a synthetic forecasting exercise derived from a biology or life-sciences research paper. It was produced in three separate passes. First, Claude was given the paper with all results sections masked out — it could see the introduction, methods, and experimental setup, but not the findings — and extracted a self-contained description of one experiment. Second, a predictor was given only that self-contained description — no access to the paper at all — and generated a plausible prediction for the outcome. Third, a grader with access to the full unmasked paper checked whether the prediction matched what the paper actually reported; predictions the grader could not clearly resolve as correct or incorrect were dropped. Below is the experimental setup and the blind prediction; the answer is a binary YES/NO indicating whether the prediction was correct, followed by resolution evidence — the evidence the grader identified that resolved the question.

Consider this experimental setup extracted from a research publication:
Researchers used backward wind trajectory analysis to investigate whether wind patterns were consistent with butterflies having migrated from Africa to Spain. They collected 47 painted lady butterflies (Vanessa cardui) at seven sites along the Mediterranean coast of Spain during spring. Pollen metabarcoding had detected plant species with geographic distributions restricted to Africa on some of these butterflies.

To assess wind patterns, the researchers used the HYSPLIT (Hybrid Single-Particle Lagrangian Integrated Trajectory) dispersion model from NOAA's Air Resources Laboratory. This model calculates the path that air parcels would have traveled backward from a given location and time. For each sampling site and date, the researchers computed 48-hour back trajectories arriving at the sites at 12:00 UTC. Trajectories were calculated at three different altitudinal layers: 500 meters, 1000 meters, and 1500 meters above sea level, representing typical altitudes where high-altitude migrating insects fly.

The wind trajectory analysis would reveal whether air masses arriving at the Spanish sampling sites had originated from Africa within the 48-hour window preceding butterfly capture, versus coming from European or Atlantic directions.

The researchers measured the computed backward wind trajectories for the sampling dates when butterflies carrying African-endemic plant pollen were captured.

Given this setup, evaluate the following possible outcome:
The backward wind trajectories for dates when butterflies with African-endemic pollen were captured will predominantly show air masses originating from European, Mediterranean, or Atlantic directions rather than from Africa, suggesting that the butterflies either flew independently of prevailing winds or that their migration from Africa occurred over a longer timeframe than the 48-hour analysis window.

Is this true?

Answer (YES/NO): NO